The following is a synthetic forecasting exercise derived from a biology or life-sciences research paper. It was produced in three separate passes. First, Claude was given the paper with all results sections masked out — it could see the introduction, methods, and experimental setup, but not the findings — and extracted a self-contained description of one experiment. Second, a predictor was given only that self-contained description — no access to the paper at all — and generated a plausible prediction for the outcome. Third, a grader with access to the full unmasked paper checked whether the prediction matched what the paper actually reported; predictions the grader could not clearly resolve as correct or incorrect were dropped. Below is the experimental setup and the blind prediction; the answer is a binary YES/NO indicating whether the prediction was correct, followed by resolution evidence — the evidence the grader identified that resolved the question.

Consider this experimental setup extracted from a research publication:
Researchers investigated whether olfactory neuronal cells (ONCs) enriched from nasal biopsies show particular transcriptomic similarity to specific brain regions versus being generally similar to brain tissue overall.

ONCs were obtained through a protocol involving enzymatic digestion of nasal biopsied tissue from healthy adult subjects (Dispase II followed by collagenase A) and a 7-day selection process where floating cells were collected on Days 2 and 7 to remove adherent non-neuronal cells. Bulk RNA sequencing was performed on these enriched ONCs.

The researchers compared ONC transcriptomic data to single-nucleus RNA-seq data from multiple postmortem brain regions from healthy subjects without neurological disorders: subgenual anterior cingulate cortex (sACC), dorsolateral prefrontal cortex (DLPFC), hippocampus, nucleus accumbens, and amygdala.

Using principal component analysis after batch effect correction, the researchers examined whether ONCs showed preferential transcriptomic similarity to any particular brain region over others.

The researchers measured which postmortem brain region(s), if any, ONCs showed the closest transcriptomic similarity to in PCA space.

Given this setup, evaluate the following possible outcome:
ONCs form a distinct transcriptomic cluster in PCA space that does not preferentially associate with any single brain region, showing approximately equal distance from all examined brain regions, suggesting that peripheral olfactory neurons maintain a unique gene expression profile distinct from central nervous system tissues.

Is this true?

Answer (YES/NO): NO